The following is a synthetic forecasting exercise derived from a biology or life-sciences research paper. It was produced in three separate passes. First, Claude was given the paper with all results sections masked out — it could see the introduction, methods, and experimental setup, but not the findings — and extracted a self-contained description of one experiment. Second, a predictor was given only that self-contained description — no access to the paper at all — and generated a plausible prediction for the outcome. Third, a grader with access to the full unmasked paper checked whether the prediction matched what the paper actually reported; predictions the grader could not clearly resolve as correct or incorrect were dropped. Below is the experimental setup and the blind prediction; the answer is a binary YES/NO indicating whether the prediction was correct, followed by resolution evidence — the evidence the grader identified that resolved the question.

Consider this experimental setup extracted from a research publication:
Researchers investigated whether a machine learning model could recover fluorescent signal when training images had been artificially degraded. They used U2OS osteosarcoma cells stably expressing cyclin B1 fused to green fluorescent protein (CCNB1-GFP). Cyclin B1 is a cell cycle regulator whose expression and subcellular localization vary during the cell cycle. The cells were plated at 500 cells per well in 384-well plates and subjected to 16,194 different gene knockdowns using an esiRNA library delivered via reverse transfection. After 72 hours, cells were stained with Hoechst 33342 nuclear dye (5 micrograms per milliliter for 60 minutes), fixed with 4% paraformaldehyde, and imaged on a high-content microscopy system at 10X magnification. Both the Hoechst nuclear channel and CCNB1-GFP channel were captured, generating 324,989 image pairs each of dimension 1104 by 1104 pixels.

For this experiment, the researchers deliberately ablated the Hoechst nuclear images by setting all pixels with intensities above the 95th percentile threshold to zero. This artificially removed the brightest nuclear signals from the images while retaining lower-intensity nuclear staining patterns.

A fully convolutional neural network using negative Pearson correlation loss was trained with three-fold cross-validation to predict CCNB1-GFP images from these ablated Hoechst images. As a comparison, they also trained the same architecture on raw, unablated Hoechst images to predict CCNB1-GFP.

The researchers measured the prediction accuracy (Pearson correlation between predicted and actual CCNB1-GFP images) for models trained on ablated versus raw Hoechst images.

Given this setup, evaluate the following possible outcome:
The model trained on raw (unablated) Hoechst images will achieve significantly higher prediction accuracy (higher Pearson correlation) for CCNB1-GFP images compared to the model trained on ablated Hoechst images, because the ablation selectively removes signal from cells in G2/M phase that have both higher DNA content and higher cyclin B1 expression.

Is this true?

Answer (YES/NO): NO